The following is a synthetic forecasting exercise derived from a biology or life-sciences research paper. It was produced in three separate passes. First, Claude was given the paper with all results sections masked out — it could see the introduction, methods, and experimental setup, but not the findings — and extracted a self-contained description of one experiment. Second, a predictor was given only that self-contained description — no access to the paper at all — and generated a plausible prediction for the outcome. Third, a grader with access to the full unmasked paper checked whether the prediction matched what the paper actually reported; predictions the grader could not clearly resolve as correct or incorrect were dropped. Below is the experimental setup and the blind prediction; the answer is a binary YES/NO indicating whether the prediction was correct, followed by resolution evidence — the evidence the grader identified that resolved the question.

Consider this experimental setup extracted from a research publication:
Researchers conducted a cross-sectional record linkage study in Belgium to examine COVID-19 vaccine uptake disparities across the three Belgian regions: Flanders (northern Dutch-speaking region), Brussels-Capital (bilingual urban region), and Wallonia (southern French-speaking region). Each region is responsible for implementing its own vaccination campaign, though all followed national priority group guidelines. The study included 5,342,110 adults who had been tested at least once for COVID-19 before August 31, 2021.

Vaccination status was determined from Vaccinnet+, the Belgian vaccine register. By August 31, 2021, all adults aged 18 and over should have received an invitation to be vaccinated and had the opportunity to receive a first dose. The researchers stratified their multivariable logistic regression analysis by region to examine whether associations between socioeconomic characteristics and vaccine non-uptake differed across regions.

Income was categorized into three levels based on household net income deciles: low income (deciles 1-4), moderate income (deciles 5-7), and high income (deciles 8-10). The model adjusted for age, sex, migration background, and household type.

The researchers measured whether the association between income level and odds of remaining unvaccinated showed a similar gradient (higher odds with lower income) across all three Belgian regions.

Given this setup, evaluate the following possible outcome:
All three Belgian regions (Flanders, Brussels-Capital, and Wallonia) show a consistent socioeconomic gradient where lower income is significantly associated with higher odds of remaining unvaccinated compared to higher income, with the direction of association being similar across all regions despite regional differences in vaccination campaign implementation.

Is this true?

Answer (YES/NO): YES